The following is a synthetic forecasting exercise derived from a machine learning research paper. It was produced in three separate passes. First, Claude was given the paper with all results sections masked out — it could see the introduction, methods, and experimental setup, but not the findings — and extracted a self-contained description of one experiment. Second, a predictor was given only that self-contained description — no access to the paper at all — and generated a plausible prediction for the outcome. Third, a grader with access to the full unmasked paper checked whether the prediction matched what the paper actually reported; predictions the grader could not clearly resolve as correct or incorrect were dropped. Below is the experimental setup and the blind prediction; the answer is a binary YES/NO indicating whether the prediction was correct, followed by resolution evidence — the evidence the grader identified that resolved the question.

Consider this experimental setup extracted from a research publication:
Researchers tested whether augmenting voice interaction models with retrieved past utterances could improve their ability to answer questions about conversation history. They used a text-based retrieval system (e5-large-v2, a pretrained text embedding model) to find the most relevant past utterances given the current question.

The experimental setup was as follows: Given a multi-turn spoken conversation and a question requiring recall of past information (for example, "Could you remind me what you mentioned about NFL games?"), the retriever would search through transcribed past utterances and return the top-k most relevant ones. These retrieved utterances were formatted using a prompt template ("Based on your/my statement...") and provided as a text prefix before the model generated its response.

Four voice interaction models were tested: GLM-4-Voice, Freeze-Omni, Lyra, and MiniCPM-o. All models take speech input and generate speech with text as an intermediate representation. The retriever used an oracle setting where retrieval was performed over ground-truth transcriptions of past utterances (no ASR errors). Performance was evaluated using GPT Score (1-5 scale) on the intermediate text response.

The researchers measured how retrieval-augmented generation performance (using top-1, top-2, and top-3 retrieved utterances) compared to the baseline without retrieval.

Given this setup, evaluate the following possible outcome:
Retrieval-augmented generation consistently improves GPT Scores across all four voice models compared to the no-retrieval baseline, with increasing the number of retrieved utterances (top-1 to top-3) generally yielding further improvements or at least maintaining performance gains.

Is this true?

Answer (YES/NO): NO